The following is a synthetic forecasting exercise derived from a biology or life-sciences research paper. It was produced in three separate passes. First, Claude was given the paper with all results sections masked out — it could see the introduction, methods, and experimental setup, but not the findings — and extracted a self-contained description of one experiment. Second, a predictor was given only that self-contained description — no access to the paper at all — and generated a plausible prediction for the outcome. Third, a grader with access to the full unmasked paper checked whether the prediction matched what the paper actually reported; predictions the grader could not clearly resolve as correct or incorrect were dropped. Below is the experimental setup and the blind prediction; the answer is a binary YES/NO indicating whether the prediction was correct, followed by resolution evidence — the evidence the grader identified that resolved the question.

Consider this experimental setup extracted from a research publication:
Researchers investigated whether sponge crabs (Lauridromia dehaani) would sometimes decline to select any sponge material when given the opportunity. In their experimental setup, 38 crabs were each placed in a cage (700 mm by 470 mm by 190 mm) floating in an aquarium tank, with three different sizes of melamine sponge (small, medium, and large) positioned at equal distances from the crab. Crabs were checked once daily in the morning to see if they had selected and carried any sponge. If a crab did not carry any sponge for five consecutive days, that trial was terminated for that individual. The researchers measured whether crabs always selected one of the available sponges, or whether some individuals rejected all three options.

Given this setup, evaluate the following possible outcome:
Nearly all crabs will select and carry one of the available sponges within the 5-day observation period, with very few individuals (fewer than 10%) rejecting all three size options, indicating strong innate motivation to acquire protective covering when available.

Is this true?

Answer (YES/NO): NO